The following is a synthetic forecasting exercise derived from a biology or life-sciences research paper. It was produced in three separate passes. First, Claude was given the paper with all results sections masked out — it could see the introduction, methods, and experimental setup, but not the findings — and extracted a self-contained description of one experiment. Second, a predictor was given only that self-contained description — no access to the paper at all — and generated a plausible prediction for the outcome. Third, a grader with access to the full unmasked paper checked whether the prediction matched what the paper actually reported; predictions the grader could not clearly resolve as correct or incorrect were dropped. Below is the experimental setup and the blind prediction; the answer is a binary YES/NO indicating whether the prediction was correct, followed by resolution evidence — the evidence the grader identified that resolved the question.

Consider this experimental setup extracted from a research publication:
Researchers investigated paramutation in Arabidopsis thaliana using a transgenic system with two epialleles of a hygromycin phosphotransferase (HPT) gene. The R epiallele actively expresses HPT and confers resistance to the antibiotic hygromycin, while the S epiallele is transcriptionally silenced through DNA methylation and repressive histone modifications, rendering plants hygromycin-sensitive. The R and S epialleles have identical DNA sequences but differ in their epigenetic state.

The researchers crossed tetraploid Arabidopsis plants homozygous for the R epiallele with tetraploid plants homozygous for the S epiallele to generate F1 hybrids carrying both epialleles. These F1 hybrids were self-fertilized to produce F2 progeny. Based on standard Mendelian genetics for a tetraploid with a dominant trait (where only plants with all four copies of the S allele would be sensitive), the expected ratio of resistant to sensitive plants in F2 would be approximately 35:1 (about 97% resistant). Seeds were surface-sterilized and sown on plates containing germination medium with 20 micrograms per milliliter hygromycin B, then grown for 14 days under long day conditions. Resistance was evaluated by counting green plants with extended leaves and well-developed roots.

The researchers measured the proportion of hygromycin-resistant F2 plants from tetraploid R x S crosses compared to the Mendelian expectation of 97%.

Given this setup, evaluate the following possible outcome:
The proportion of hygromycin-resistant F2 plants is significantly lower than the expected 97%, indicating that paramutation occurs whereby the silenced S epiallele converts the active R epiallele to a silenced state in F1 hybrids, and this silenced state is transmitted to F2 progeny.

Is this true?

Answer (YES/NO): YES